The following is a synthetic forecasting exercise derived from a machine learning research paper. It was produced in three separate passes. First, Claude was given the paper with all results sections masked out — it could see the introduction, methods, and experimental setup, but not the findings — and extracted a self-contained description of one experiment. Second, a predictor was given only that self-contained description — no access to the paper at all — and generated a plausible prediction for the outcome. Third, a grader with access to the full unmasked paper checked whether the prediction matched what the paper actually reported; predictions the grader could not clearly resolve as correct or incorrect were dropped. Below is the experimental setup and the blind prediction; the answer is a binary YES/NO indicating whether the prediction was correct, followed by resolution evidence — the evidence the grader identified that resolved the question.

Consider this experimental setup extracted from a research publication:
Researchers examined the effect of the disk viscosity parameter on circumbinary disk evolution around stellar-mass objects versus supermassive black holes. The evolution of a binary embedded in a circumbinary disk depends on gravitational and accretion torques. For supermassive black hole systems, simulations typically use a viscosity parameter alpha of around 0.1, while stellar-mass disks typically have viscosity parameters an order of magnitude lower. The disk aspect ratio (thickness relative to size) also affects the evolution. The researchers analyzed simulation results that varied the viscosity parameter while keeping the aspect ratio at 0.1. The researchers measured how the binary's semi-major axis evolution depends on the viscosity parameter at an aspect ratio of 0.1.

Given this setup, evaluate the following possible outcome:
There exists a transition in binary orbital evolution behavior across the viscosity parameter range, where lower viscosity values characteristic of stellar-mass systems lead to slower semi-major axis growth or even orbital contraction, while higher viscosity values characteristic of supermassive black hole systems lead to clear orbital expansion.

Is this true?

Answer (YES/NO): NO